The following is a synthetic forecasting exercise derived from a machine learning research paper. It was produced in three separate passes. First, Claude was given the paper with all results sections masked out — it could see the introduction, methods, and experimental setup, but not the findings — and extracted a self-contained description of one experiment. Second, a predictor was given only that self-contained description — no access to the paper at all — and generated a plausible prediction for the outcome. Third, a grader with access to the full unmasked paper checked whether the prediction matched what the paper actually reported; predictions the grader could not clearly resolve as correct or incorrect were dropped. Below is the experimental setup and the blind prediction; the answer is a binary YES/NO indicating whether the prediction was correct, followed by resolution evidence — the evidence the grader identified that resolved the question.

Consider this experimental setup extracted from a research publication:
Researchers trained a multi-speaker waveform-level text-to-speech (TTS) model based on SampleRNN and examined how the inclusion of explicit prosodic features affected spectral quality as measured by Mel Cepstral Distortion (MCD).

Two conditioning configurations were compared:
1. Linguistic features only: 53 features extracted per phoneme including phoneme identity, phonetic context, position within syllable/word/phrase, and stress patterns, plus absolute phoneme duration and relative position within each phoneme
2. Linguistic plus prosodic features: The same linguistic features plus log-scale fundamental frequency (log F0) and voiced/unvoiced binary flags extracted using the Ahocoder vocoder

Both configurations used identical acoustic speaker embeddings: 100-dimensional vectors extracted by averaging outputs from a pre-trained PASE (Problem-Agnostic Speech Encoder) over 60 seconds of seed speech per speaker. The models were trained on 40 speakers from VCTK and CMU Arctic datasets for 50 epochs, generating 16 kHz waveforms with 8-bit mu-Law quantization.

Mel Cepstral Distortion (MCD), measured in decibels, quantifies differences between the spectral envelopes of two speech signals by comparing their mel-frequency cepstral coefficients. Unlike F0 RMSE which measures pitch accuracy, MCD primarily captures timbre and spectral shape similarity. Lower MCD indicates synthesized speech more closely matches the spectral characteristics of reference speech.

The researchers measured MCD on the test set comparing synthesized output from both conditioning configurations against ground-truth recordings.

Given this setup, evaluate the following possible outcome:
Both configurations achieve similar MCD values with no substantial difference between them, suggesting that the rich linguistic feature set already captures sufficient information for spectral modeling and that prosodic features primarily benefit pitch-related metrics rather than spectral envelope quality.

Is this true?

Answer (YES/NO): NO